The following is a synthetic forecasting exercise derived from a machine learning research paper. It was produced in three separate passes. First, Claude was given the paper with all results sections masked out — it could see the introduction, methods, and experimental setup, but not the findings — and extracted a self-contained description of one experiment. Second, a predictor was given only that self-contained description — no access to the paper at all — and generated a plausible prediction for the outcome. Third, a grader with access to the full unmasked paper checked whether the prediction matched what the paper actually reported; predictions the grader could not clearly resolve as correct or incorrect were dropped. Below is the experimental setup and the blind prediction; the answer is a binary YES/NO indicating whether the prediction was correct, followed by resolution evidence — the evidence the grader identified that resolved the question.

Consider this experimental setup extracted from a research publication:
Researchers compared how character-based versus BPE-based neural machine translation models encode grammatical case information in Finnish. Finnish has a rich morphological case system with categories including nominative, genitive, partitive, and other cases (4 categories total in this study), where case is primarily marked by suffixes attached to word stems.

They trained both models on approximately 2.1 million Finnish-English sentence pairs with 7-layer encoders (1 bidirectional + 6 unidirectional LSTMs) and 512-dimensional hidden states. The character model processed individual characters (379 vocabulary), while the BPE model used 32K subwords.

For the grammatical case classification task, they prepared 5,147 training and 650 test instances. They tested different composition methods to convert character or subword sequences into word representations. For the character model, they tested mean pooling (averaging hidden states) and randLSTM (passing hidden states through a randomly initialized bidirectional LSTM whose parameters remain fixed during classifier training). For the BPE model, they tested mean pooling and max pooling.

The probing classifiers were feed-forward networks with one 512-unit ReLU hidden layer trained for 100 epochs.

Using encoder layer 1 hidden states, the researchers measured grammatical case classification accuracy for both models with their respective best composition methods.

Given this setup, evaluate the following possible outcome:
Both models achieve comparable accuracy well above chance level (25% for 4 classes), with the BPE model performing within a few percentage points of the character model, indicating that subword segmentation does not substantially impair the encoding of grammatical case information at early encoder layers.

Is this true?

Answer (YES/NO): NO